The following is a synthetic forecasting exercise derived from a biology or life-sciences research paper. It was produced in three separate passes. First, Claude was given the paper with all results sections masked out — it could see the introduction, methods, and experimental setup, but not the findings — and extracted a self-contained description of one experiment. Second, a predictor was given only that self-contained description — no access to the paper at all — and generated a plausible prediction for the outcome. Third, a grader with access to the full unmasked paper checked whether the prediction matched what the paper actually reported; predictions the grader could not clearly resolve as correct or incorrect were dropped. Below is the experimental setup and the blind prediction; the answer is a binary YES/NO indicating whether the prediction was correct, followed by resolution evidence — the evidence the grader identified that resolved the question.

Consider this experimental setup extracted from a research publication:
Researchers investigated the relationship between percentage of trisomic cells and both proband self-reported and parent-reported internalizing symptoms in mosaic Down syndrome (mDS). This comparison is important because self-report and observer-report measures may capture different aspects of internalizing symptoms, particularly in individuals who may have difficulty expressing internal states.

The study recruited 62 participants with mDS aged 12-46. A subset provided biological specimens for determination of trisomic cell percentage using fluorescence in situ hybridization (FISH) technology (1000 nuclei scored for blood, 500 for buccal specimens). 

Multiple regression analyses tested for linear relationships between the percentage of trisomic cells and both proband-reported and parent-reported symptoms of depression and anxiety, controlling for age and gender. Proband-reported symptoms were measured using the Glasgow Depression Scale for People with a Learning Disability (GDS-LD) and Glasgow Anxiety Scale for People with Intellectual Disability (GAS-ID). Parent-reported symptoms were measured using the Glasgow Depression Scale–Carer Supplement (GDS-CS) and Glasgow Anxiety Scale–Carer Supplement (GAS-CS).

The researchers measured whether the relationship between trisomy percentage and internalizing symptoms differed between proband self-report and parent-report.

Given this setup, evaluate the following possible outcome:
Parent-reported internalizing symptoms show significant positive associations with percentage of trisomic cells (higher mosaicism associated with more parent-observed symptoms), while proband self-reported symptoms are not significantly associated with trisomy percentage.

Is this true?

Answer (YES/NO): NO